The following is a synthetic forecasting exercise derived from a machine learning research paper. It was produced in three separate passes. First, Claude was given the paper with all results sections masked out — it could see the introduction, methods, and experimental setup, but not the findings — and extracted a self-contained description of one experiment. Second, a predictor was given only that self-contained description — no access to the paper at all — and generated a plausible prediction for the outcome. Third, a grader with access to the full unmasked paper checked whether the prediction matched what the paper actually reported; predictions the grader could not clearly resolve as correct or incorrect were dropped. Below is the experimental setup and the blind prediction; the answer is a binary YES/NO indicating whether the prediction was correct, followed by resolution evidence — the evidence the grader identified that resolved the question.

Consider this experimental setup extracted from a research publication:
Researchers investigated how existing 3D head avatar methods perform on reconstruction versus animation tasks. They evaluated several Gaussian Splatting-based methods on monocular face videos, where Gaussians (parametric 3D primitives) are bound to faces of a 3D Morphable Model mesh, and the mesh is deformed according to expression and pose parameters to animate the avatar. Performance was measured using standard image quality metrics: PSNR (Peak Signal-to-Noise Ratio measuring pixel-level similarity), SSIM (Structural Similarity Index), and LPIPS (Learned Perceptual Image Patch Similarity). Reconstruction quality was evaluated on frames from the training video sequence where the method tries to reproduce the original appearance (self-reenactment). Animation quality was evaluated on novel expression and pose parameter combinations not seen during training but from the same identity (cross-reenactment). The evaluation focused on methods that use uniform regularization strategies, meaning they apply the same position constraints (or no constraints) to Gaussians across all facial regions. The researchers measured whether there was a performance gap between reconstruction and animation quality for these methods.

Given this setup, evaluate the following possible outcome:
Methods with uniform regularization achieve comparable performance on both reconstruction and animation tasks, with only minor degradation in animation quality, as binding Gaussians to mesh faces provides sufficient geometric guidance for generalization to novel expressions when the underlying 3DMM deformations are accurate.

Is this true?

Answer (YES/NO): NO